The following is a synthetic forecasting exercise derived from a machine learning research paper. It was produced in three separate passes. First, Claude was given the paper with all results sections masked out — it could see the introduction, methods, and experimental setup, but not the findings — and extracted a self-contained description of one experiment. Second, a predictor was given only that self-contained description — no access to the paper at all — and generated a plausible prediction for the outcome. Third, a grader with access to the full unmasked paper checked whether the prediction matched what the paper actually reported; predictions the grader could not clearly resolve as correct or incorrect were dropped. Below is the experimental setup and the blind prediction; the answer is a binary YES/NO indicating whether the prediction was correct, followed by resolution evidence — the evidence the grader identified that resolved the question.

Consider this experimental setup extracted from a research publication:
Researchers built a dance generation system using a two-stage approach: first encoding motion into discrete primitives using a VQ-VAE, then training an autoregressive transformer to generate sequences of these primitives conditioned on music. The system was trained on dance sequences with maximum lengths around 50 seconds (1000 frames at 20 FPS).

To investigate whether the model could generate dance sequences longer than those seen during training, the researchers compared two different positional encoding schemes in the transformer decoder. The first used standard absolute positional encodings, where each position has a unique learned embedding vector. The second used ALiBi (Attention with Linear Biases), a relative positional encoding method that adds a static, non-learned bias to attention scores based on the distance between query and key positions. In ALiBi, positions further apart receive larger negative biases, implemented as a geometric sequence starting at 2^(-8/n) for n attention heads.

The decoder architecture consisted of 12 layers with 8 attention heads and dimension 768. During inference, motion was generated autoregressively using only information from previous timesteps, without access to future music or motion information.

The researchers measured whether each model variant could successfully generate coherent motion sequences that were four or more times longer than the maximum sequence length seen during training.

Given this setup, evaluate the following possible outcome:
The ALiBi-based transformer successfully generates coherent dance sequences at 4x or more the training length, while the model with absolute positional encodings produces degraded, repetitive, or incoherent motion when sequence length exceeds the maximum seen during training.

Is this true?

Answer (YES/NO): YES